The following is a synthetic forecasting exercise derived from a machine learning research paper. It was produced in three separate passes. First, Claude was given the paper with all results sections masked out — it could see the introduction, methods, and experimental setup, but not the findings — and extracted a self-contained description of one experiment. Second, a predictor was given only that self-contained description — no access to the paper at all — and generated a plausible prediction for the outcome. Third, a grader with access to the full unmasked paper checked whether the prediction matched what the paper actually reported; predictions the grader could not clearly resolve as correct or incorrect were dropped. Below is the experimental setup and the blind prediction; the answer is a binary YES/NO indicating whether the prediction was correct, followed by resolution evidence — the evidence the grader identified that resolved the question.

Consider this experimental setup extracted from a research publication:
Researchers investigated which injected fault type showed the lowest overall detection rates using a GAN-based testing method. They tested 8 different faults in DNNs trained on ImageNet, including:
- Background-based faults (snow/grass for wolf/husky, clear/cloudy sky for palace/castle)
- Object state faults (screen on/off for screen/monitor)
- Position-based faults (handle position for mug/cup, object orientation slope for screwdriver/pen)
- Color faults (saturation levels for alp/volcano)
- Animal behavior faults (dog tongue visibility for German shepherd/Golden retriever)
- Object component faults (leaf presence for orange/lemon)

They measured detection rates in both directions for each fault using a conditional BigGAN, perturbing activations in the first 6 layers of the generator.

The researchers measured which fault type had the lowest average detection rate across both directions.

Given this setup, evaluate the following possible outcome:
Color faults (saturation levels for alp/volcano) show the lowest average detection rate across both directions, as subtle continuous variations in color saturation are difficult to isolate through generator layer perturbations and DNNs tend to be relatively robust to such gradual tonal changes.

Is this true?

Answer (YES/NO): NO